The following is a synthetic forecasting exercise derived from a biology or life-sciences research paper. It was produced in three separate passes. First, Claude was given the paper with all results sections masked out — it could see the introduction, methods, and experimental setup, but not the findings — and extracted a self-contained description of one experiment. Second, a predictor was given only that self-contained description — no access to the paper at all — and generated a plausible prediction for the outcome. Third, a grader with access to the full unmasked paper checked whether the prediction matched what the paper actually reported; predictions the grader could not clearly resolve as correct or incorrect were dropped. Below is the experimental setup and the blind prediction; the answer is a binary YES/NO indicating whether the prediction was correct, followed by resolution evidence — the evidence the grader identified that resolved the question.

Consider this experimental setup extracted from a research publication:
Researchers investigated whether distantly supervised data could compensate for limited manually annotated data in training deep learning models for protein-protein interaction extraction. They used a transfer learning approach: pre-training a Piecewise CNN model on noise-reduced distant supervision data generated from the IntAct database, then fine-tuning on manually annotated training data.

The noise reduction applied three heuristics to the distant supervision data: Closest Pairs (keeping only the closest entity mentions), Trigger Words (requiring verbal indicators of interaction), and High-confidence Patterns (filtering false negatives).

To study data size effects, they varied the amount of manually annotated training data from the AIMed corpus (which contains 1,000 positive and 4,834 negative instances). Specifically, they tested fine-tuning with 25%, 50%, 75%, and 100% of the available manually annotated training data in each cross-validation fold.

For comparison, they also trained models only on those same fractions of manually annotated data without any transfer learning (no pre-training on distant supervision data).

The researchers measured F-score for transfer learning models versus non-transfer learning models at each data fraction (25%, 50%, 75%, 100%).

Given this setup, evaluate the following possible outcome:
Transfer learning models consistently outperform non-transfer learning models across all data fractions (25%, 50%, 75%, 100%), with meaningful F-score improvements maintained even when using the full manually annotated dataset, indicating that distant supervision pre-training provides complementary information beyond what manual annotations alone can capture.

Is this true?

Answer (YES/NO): YES